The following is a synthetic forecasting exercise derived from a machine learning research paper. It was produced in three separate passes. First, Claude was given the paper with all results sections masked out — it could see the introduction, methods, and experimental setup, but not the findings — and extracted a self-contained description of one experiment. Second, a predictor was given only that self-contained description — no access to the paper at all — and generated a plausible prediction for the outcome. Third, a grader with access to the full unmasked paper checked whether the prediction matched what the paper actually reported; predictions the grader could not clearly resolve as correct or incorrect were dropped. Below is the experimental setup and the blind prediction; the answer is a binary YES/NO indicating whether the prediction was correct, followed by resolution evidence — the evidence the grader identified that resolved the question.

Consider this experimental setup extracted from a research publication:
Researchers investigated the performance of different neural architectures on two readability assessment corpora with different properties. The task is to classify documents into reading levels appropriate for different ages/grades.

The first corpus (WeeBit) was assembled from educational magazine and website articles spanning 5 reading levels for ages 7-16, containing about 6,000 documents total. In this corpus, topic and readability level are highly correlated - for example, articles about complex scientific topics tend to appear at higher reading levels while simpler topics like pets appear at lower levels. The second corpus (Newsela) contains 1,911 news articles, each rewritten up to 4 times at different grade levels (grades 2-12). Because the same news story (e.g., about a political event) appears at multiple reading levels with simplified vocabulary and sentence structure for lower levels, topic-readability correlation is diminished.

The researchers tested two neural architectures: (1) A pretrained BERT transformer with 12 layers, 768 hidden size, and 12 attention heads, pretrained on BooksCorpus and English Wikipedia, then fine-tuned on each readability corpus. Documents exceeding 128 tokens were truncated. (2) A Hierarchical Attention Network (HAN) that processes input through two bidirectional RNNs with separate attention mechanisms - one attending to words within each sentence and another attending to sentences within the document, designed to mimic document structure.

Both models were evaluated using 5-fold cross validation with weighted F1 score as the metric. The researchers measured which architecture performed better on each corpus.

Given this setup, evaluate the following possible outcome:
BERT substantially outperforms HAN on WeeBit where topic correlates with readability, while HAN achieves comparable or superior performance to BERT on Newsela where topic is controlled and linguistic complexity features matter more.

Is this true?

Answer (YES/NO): YES